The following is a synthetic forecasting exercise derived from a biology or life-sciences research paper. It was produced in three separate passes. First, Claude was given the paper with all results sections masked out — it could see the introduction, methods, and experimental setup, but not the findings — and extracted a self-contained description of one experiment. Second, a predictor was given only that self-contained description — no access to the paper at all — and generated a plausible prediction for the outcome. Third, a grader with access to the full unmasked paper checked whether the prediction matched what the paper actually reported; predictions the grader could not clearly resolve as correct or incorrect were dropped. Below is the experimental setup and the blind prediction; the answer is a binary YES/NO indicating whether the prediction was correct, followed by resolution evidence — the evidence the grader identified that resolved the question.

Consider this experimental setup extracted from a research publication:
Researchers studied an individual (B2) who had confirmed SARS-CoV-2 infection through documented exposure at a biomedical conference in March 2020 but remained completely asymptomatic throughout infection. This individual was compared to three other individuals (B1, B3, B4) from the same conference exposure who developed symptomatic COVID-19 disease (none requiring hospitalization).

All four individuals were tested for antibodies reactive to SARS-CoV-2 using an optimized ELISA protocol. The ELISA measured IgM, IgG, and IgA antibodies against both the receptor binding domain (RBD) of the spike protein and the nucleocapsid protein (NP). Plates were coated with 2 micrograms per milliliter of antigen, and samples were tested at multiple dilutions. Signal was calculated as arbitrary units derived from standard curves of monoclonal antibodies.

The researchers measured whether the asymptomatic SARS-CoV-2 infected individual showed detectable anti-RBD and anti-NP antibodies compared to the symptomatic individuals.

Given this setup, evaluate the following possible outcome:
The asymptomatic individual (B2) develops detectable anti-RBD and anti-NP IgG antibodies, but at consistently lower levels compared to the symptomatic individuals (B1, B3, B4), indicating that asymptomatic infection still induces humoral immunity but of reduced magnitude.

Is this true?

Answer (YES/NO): NO